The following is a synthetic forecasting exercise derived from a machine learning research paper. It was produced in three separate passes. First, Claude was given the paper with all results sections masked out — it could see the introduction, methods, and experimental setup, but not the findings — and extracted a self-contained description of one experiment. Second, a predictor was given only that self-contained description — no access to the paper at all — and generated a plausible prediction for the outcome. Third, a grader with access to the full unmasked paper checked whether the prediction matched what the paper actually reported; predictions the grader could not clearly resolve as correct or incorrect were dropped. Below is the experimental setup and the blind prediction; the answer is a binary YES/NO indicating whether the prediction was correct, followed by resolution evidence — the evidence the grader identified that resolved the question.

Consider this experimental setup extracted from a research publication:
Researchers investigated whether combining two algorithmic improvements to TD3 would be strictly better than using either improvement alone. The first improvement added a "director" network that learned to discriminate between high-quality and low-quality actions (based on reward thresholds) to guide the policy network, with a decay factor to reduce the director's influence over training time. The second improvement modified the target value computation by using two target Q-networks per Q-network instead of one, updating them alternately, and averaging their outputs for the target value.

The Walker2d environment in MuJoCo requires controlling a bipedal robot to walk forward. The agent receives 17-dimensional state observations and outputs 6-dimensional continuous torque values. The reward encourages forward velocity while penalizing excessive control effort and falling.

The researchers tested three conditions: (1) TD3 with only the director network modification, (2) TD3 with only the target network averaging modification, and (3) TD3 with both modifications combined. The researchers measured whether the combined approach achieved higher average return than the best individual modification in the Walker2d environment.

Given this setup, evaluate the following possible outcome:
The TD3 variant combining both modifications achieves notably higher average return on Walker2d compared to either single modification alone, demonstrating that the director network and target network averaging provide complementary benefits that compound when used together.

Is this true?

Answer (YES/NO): NO